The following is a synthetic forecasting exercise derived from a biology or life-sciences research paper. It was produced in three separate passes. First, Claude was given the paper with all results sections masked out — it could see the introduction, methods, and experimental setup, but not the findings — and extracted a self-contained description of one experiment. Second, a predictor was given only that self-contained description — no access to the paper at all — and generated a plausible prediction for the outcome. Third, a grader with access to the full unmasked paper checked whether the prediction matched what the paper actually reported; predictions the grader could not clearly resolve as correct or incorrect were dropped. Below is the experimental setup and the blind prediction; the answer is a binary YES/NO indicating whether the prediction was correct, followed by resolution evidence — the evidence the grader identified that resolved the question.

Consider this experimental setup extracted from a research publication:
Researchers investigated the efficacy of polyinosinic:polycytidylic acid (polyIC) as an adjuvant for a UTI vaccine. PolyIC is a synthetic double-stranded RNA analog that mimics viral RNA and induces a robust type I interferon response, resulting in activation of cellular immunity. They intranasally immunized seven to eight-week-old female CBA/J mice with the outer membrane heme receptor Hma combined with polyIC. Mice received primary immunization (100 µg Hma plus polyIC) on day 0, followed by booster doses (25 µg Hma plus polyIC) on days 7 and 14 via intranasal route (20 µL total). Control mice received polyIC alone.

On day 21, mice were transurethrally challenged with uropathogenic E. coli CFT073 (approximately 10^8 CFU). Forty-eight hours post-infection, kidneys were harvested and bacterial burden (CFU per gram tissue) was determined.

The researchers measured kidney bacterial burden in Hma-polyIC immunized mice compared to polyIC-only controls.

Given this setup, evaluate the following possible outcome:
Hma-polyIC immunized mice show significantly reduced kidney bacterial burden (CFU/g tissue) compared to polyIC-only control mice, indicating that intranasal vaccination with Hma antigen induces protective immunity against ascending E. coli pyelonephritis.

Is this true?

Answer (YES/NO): NO